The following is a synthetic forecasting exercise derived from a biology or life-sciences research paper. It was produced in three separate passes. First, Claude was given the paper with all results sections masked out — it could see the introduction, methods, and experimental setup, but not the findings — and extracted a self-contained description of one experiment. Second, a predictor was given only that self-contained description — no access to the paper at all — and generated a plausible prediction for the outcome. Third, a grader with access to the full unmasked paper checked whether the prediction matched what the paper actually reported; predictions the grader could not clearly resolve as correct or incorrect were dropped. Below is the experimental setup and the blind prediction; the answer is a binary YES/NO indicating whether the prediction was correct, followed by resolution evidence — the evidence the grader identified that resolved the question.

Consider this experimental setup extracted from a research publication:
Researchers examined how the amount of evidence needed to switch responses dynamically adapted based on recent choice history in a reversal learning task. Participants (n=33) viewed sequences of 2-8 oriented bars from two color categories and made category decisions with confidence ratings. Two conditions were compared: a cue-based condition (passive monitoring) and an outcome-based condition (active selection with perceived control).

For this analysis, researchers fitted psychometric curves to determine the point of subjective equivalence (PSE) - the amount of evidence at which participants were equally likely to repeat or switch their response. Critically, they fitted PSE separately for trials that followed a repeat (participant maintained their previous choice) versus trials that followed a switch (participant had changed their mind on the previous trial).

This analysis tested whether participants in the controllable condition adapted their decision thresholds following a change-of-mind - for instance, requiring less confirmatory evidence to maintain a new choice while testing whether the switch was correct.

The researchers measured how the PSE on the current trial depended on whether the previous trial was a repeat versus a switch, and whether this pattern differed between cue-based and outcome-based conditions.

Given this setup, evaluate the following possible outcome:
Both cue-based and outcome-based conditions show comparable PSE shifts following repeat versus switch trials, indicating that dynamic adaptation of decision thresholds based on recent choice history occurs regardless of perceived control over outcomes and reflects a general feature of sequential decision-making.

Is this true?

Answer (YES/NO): NO